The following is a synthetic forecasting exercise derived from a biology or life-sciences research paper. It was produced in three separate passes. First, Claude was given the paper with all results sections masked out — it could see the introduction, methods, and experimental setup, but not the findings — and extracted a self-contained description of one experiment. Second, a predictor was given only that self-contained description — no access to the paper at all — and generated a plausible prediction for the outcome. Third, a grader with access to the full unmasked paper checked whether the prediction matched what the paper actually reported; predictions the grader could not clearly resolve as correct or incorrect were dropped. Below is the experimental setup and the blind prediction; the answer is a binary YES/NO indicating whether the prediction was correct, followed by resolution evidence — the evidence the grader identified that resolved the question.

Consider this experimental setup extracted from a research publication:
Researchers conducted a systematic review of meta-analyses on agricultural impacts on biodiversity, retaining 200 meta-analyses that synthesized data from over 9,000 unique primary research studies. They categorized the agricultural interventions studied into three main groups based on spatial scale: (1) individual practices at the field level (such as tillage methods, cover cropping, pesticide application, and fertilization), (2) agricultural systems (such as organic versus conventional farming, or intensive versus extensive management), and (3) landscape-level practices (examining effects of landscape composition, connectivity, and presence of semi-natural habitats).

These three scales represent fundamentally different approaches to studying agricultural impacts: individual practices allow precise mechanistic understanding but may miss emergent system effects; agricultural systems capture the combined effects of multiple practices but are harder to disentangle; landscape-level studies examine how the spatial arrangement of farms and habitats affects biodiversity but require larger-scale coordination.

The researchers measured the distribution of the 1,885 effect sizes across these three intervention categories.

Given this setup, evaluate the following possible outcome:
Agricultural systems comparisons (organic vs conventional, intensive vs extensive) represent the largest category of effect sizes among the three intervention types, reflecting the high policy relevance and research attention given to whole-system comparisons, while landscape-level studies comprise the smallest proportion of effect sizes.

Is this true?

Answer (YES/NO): NO